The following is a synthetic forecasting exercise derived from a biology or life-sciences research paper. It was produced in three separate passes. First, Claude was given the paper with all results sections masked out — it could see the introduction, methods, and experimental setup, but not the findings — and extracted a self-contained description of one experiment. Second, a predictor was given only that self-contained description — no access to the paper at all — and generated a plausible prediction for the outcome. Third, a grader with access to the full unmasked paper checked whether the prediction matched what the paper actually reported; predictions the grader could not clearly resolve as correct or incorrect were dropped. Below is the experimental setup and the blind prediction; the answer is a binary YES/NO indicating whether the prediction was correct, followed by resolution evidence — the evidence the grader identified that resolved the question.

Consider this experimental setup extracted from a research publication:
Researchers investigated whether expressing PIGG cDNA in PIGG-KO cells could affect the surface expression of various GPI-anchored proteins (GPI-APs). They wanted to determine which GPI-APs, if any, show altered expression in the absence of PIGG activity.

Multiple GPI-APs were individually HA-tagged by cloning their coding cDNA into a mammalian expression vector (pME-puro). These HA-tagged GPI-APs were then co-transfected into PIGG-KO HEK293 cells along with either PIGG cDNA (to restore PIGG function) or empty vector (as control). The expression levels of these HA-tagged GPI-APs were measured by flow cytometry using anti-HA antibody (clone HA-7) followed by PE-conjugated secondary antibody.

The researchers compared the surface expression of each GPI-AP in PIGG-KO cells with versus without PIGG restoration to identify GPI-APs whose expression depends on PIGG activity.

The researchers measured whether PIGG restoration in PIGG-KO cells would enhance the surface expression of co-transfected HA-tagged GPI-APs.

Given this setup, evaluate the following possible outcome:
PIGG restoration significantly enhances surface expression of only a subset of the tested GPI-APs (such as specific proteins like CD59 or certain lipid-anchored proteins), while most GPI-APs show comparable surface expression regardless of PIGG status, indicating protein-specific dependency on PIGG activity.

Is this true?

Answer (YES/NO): NO